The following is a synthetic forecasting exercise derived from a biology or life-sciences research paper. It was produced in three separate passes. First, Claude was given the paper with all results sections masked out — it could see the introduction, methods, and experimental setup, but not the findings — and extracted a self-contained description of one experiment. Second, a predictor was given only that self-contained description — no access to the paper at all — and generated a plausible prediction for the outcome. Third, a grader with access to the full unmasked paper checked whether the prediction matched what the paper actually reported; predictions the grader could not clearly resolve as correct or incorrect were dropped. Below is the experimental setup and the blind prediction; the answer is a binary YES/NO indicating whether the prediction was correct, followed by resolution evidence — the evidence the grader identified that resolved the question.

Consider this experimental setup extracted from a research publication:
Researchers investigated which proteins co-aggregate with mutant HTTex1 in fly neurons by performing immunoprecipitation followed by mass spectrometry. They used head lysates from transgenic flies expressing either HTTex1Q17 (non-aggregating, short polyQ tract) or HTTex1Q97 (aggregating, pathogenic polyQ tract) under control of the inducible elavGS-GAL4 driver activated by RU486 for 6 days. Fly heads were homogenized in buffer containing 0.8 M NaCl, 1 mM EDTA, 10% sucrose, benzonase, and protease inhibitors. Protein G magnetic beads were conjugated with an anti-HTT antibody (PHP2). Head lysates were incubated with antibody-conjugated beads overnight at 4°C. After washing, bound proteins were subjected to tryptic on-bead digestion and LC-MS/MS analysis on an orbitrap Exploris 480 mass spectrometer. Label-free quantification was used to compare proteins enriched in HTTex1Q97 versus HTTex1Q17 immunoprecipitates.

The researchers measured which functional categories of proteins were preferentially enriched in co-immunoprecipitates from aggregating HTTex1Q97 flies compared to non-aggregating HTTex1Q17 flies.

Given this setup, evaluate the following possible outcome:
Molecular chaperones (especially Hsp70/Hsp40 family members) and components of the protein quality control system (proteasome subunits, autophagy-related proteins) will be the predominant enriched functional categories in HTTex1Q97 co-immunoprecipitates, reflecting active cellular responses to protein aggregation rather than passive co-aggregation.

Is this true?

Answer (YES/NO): NO